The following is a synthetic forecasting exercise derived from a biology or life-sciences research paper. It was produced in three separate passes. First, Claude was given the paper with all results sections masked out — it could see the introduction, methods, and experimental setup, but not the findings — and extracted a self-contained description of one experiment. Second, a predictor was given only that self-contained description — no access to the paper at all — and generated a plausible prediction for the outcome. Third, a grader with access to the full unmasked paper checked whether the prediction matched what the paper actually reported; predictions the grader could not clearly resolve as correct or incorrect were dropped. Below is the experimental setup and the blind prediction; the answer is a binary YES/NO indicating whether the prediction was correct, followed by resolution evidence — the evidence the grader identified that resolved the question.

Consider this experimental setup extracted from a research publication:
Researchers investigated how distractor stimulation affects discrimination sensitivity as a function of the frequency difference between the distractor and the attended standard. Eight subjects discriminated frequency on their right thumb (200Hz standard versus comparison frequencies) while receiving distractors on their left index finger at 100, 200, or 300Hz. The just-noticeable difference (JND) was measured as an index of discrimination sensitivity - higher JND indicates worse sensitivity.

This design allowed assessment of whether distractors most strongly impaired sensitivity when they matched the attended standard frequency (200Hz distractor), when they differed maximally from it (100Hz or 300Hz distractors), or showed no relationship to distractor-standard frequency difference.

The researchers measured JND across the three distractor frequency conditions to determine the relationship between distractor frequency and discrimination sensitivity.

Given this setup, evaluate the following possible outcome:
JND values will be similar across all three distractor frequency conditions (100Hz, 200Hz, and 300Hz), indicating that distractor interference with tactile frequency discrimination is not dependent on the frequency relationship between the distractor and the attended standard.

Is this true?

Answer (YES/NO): NO